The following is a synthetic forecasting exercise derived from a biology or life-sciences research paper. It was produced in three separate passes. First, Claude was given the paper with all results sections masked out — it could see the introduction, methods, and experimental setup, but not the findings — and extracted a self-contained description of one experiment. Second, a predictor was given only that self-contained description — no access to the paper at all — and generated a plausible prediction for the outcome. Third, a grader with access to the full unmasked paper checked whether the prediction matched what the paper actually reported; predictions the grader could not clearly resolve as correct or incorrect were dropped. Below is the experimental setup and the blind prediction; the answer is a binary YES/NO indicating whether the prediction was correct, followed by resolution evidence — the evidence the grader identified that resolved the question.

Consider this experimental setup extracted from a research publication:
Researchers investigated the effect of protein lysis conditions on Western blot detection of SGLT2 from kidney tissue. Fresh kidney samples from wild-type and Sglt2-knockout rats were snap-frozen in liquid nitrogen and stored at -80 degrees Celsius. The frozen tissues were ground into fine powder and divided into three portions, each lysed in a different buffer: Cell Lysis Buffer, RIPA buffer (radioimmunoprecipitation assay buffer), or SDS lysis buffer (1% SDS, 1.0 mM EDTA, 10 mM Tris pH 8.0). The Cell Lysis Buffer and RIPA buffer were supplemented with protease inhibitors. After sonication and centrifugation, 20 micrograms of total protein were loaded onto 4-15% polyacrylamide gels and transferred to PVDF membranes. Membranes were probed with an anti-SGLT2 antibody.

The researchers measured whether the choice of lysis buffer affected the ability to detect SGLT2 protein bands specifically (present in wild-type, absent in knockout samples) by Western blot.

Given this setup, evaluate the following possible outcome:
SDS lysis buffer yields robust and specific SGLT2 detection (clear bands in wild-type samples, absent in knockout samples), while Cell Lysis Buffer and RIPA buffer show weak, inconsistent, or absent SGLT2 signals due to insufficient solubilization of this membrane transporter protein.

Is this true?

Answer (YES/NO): NO